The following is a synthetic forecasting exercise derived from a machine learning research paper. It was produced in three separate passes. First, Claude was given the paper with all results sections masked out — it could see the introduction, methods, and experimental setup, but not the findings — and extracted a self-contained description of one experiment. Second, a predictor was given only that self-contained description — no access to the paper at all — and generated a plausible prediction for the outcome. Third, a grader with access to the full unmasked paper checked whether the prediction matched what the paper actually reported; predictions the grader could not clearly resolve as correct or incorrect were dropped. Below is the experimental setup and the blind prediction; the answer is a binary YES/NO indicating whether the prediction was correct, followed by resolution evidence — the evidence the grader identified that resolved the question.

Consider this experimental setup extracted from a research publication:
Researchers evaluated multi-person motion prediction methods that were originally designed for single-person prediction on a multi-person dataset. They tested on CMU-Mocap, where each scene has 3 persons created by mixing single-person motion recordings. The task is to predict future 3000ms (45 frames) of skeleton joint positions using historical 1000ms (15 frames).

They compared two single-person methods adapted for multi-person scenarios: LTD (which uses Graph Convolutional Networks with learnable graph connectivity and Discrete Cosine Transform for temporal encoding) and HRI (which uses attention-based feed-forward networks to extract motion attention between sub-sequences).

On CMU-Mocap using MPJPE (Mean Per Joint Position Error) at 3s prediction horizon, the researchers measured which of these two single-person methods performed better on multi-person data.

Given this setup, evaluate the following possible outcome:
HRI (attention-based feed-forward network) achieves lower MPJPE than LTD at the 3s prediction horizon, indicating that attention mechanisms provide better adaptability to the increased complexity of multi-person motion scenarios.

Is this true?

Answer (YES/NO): YES